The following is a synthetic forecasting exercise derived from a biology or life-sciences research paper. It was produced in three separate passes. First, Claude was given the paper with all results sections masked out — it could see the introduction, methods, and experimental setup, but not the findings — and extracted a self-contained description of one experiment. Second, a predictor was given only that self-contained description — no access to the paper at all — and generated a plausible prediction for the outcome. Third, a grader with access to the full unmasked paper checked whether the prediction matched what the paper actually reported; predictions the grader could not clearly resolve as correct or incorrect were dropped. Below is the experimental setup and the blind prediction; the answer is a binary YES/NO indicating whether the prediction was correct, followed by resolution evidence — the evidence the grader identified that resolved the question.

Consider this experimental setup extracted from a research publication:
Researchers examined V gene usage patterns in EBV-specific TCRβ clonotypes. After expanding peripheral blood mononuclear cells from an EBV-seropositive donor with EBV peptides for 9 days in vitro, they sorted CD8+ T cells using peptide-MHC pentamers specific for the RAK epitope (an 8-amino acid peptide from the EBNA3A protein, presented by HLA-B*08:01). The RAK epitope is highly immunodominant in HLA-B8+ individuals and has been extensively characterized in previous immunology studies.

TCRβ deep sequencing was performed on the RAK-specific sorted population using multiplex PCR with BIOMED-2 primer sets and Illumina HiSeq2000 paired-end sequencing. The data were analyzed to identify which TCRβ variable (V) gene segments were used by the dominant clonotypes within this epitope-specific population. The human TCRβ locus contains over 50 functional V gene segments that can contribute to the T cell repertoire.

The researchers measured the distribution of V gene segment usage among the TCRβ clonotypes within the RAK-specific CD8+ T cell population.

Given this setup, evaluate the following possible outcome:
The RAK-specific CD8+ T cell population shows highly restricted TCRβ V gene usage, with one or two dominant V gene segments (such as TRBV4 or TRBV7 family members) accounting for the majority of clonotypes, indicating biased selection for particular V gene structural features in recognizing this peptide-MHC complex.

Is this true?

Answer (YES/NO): YES